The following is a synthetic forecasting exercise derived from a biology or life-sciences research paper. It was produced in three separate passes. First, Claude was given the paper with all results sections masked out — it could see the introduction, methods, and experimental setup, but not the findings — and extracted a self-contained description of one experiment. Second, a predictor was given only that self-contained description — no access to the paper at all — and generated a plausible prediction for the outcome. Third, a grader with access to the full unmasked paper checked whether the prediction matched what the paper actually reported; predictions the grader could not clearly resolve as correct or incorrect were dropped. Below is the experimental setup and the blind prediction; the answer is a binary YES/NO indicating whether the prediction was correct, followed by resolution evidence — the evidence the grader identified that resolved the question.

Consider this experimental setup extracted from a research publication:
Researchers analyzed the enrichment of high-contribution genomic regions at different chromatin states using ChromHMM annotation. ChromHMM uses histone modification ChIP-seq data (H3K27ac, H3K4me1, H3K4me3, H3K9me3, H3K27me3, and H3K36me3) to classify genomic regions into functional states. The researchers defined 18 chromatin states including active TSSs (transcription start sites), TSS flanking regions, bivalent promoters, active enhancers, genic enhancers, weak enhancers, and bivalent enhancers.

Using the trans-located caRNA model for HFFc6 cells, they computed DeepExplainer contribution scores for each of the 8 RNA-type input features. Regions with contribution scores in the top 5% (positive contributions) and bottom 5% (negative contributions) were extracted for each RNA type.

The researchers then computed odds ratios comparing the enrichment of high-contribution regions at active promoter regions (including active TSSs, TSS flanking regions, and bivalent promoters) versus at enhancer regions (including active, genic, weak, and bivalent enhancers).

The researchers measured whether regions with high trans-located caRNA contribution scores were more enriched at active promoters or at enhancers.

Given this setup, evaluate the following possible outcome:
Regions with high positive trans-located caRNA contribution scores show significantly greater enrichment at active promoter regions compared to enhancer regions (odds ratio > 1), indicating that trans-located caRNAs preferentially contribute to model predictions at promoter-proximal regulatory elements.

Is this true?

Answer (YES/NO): NO